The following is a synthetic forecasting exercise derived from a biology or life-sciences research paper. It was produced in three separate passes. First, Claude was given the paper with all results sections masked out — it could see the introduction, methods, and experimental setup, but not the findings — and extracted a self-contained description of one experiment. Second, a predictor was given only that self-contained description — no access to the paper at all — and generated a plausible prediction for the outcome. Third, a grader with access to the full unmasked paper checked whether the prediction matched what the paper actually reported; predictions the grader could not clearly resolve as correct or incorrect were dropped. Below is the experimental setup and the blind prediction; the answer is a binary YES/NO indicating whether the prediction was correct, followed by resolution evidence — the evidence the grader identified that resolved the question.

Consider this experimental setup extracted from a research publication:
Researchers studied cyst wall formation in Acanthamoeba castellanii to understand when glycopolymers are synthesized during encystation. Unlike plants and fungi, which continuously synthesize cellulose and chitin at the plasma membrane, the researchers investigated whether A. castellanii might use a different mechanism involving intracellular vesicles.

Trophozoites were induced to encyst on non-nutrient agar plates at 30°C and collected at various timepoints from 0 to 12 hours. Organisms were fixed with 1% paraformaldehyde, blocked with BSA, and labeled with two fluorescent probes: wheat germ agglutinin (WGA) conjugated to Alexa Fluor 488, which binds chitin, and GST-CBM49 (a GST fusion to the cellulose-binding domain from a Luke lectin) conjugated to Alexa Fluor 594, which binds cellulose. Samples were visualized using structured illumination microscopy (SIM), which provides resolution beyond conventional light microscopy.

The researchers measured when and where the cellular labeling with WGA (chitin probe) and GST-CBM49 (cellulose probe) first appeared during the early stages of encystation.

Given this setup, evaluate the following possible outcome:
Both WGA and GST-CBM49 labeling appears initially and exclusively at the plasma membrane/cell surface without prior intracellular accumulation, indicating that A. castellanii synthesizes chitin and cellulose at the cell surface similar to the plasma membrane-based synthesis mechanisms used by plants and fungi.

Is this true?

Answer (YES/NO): NO